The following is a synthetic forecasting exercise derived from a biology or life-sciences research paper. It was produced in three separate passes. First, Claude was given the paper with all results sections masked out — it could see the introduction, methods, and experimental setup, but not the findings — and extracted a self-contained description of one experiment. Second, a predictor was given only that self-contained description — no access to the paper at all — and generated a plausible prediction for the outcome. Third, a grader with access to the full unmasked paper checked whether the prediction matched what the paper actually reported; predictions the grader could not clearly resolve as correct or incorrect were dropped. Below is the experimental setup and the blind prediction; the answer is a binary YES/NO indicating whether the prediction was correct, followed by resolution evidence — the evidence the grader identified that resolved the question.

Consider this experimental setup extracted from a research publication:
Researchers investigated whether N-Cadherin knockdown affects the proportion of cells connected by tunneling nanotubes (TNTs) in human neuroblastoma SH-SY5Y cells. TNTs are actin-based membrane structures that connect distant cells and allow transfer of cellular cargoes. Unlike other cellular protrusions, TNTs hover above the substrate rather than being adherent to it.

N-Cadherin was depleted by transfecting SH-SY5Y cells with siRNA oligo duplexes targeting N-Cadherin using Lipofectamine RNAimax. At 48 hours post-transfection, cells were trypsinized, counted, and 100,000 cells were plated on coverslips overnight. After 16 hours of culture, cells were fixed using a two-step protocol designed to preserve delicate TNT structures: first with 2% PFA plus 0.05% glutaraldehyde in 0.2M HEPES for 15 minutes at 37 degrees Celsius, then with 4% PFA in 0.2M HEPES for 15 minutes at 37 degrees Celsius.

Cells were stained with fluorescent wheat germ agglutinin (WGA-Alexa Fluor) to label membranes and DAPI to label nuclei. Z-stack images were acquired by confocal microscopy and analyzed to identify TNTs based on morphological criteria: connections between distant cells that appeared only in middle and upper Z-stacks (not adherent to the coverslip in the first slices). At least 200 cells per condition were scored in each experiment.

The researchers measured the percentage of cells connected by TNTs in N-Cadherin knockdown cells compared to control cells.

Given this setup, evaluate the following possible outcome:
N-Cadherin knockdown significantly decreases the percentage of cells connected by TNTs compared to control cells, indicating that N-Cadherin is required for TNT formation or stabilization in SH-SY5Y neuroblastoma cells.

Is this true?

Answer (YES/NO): NO